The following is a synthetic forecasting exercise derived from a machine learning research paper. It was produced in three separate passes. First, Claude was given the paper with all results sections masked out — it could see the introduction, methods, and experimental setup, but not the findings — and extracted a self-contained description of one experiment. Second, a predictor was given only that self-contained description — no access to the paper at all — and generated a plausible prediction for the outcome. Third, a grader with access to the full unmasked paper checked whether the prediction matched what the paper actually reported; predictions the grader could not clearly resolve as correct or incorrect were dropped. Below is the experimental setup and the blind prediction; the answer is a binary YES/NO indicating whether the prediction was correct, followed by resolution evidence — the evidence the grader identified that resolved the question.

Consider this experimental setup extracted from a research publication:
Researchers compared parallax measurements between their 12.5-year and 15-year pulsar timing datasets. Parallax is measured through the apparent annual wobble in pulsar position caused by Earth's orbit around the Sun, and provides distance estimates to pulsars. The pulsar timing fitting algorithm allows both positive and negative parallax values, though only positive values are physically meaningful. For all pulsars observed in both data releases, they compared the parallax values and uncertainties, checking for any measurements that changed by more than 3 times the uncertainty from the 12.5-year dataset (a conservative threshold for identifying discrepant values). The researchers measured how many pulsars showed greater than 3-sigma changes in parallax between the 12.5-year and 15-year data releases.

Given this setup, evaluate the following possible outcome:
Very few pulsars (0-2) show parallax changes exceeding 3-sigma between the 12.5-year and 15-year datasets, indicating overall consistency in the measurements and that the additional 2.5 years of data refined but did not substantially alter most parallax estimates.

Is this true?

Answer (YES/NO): YES